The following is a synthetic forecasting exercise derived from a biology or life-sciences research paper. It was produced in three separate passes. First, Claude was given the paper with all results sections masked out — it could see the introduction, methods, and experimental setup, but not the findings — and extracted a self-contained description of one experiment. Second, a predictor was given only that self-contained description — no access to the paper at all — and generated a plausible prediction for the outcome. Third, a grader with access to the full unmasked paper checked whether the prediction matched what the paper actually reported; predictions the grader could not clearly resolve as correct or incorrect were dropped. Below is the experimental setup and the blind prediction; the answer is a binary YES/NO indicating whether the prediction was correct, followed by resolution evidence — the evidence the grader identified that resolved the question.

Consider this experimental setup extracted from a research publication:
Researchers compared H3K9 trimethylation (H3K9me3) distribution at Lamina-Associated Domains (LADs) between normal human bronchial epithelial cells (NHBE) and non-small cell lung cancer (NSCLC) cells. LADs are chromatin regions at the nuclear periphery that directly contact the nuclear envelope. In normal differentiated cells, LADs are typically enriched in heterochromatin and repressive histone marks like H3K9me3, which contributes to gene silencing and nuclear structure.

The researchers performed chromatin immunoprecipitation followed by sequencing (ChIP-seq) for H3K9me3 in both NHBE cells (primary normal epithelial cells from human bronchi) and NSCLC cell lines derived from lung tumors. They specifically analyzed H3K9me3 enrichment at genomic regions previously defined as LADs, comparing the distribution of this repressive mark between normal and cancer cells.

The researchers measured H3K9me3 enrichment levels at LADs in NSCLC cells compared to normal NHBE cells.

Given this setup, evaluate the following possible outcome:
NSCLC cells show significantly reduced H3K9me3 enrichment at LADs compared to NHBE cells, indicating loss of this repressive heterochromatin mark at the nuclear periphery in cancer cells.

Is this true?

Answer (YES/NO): YES